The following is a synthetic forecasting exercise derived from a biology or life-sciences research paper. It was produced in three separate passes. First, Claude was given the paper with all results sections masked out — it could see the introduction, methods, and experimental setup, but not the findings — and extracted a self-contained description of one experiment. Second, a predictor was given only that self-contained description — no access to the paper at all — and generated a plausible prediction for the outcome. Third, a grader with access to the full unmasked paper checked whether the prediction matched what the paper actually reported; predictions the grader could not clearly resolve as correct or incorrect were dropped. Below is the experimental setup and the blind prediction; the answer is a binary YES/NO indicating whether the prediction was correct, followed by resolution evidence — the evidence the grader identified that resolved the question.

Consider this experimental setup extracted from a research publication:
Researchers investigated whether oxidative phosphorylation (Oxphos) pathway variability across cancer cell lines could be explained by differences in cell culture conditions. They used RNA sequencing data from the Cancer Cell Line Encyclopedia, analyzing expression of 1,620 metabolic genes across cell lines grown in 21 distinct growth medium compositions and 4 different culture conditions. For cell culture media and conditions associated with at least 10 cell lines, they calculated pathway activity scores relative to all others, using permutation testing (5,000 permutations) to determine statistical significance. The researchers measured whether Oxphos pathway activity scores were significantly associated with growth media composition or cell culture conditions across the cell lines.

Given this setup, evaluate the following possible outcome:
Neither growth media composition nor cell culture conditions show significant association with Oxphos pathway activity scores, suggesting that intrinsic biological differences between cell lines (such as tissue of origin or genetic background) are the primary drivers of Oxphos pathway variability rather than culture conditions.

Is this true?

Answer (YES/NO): YES